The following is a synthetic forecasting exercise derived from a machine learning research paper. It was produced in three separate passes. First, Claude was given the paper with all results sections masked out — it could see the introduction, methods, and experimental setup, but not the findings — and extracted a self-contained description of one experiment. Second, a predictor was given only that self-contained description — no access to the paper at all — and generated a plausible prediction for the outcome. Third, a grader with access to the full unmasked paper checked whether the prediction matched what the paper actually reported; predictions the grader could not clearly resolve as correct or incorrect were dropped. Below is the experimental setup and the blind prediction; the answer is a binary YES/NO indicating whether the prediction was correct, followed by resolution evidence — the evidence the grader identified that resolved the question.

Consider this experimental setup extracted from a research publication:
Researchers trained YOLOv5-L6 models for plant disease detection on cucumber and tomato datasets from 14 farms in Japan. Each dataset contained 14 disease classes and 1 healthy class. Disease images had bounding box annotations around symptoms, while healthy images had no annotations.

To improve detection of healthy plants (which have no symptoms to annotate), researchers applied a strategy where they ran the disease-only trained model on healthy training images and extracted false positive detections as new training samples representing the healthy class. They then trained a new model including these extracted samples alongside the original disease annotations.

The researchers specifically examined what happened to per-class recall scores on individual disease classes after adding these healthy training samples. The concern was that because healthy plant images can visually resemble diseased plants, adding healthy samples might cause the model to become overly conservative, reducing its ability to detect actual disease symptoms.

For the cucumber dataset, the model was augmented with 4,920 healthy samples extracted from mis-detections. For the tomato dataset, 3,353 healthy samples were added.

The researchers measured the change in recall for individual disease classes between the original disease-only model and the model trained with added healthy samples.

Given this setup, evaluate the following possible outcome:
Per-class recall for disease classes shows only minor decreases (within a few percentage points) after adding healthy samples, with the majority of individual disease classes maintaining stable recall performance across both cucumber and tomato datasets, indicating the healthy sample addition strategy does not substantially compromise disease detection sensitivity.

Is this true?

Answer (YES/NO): NO